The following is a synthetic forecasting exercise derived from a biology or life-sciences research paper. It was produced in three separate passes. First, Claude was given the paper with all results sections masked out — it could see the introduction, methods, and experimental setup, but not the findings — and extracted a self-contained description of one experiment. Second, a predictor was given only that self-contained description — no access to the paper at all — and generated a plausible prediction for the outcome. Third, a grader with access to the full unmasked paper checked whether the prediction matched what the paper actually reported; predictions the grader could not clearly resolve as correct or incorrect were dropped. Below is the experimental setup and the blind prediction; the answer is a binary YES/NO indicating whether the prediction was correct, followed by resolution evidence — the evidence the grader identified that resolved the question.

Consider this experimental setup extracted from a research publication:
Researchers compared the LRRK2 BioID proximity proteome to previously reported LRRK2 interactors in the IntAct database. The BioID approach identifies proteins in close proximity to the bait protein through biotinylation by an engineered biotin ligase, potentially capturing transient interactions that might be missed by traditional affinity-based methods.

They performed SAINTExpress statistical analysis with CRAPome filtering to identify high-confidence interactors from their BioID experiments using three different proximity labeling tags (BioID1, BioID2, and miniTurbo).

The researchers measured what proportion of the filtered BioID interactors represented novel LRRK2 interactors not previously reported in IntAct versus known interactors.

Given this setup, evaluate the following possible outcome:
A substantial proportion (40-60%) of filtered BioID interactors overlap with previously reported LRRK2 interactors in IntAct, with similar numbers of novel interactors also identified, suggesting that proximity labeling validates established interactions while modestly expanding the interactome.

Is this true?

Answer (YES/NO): NO